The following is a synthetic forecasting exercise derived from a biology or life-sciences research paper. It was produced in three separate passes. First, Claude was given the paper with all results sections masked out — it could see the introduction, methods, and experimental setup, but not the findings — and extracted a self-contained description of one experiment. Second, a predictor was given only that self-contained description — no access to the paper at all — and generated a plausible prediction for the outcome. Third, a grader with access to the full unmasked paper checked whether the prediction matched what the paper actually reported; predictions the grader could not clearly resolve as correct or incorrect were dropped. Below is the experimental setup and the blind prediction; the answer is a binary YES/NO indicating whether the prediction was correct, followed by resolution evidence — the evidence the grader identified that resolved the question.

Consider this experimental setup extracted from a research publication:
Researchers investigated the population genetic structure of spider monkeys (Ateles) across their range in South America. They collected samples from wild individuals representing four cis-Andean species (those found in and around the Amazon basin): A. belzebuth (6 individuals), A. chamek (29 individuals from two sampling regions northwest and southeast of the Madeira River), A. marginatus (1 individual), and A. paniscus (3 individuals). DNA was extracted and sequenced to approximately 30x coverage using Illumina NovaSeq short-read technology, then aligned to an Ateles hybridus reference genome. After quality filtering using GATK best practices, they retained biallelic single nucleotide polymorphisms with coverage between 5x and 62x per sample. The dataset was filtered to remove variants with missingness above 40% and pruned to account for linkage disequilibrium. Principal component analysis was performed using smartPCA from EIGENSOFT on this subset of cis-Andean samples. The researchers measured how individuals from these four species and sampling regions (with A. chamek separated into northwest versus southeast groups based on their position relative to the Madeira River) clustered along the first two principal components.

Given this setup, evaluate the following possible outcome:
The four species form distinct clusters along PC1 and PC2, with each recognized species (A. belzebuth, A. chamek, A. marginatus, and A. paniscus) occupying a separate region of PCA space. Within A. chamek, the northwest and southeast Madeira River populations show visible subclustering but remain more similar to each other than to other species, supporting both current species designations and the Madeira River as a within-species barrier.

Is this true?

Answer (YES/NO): NO